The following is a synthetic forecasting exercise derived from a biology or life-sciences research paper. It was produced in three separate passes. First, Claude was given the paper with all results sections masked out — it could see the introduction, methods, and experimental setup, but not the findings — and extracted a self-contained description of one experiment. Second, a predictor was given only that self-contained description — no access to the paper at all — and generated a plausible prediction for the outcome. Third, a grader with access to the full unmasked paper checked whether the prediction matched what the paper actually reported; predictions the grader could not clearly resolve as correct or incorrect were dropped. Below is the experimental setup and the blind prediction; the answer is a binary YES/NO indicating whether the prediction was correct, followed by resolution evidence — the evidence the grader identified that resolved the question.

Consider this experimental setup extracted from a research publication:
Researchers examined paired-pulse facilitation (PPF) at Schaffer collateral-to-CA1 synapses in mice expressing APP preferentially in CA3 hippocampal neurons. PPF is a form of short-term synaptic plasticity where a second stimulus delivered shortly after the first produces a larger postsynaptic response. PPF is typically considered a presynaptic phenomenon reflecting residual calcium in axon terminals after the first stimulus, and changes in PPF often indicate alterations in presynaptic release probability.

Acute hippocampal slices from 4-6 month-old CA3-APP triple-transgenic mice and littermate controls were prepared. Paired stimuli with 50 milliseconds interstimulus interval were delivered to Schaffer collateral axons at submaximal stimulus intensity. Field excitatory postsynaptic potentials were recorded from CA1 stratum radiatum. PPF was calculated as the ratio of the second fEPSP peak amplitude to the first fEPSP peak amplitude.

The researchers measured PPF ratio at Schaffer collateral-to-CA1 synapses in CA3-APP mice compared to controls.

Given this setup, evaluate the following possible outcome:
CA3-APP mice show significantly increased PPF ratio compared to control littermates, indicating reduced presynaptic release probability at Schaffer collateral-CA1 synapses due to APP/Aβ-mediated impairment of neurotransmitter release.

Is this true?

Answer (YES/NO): NO